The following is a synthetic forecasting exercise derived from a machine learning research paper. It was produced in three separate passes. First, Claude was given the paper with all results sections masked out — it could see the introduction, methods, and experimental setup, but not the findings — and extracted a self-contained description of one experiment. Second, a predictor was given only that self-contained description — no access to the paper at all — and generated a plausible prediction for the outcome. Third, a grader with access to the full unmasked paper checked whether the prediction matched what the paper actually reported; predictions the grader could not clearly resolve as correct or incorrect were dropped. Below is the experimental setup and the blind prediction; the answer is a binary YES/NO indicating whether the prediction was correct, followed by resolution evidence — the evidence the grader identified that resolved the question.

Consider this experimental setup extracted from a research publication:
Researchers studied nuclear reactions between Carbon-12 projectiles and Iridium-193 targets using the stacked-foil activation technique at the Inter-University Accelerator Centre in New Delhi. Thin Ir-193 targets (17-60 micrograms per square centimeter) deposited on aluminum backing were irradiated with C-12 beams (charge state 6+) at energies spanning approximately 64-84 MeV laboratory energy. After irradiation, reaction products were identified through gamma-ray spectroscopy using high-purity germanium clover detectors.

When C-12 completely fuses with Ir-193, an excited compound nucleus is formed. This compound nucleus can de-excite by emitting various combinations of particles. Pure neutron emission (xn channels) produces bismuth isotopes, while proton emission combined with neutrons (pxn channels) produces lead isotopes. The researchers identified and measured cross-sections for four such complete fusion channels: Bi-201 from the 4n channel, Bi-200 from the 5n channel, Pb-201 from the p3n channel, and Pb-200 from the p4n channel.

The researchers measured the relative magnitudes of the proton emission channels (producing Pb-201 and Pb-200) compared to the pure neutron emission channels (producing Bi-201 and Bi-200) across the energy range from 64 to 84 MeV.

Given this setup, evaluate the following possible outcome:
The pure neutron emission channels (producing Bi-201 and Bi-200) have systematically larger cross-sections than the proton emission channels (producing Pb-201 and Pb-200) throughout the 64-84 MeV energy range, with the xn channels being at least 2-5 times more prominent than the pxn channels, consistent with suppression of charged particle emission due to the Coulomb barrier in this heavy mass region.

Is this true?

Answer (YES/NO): YES